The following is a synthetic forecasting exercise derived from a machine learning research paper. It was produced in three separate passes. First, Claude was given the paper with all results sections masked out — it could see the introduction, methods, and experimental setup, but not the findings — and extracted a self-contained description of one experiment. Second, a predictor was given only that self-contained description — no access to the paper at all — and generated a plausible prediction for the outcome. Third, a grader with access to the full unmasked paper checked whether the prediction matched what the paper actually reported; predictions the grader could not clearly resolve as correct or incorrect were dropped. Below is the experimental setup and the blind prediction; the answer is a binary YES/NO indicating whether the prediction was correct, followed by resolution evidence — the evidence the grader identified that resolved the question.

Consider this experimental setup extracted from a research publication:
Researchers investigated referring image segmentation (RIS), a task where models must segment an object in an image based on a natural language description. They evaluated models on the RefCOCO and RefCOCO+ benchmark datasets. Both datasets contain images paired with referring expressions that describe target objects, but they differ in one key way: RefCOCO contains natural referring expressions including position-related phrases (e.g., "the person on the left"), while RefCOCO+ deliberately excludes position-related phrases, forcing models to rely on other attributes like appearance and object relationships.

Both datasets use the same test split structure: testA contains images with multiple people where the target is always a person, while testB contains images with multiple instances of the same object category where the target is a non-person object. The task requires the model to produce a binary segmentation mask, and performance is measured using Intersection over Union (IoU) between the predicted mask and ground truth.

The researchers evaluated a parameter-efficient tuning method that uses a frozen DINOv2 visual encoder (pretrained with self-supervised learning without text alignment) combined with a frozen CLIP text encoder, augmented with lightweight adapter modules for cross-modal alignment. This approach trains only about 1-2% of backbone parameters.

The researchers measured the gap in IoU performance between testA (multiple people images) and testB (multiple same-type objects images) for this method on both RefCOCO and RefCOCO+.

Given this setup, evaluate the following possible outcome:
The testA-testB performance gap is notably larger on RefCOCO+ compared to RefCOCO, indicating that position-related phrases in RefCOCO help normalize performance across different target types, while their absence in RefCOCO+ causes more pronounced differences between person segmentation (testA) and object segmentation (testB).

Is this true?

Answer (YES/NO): YES